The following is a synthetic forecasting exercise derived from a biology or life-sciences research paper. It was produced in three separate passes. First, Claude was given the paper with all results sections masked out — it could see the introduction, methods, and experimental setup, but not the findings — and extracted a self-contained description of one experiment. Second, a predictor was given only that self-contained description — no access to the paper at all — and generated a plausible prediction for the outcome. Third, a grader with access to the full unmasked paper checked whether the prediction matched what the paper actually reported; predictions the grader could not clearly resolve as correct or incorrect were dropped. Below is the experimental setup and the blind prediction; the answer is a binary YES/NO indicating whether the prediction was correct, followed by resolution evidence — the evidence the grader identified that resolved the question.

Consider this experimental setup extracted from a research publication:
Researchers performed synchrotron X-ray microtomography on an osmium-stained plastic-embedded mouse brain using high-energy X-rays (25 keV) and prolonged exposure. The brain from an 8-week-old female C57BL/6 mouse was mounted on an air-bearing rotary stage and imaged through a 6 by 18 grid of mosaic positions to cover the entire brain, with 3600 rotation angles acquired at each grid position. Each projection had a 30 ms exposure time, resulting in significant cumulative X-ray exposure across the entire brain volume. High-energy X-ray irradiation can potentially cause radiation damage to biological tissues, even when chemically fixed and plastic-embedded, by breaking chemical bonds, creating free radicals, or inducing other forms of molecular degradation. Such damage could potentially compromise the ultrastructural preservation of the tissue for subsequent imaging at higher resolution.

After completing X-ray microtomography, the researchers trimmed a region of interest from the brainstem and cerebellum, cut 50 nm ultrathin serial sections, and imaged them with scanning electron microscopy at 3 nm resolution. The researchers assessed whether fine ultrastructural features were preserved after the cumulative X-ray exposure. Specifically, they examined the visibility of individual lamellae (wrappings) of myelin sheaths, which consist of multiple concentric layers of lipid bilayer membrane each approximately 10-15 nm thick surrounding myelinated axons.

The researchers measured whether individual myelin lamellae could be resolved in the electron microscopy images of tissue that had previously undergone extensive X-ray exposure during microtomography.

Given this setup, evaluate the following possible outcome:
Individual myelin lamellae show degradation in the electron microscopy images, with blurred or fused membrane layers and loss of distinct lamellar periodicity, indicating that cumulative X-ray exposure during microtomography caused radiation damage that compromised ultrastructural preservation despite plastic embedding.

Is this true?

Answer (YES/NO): NO